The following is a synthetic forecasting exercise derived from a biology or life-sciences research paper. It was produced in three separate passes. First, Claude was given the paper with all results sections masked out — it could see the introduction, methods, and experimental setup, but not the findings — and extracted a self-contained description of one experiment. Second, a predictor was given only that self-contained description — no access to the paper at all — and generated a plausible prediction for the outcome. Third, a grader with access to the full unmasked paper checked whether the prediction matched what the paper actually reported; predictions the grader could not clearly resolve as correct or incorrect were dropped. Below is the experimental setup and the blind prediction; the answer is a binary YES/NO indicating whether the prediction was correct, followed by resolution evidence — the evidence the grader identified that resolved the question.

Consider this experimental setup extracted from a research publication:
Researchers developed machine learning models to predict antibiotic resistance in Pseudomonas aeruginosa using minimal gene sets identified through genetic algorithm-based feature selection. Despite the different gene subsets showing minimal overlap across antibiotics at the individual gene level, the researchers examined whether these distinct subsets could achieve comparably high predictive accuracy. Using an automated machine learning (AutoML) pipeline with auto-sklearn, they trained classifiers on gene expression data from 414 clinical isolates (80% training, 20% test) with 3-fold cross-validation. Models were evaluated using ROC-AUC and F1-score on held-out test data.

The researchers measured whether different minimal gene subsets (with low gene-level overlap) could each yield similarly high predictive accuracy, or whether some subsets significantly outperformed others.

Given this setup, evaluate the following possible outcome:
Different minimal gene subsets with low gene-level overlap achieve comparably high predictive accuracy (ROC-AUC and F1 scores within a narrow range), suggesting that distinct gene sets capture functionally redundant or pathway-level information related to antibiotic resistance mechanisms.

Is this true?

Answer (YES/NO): YES